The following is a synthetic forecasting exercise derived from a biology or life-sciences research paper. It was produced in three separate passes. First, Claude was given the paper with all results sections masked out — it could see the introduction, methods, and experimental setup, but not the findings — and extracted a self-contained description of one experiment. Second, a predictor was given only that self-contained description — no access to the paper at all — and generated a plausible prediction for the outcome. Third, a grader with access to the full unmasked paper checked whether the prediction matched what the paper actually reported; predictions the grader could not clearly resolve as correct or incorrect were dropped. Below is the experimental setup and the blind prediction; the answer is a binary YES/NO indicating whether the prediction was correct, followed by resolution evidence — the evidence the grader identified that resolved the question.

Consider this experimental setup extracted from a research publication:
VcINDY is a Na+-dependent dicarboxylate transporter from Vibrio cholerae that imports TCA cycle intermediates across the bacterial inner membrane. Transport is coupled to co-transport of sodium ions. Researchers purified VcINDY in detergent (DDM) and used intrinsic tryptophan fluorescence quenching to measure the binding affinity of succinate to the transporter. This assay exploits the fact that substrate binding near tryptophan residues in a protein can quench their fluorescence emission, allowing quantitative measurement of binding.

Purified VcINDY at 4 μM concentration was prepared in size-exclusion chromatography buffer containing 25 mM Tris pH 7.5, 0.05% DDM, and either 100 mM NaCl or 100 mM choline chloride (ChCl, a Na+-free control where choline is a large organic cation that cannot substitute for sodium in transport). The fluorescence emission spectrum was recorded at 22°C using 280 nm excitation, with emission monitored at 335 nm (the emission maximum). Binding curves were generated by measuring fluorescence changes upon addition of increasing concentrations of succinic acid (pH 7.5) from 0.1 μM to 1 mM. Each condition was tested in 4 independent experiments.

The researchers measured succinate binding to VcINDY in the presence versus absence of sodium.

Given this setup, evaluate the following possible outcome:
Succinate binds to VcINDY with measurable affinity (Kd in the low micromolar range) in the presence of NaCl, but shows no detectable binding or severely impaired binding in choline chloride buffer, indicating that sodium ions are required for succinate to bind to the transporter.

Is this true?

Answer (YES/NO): NO